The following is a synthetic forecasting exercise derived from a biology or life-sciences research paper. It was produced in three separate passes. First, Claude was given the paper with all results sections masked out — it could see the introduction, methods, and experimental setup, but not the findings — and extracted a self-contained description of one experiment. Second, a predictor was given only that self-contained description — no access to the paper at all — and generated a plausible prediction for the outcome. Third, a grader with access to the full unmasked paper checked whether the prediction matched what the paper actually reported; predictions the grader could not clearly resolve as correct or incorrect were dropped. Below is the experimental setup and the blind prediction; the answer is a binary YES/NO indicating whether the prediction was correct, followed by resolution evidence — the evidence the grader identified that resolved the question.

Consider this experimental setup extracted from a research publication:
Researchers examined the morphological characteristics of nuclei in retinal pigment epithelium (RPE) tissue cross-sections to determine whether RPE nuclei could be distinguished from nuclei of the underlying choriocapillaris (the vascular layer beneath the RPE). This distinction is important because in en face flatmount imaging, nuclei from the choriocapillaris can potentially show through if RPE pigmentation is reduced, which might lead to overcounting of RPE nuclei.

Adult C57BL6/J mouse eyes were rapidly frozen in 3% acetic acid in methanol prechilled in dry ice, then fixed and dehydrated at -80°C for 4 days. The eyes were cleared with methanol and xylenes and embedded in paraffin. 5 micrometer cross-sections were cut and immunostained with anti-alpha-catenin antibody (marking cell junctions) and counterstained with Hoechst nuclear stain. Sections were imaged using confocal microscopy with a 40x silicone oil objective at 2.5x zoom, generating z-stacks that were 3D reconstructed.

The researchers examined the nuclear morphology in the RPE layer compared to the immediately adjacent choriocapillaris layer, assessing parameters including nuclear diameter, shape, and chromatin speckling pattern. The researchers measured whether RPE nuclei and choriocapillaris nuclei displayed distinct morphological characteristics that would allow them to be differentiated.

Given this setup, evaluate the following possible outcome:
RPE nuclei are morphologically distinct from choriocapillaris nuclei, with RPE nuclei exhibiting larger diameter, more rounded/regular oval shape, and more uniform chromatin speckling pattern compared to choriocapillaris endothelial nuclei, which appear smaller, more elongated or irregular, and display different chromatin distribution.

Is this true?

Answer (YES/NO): YES